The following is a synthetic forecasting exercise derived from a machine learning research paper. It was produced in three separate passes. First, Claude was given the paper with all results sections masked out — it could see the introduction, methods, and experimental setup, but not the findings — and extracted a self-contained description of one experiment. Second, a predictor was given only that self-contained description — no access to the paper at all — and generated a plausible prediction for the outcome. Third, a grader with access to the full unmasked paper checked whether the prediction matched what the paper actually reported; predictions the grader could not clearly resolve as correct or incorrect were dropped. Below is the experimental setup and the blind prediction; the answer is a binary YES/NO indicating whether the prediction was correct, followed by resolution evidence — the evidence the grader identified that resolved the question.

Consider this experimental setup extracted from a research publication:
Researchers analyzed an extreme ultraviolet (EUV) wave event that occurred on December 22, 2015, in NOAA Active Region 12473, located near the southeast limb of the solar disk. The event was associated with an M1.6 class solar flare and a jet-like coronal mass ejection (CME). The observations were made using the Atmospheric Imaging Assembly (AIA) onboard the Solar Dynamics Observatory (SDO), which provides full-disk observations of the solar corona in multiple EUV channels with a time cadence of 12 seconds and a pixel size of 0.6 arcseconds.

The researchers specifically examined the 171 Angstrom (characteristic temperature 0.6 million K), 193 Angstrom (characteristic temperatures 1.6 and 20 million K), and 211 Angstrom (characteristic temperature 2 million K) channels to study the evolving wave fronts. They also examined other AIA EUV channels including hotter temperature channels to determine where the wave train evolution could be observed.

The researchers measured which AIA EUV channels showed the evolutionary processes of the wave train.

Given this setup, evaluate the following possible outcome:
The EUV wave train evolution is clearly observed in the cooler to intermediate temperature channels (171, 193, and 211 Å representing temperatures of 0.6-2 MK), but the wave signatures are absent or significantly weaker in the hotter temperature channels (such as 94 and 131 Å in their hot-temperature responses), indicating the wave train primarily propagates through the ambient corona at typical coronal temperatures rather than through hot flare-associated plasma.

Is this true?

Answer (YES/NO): YES